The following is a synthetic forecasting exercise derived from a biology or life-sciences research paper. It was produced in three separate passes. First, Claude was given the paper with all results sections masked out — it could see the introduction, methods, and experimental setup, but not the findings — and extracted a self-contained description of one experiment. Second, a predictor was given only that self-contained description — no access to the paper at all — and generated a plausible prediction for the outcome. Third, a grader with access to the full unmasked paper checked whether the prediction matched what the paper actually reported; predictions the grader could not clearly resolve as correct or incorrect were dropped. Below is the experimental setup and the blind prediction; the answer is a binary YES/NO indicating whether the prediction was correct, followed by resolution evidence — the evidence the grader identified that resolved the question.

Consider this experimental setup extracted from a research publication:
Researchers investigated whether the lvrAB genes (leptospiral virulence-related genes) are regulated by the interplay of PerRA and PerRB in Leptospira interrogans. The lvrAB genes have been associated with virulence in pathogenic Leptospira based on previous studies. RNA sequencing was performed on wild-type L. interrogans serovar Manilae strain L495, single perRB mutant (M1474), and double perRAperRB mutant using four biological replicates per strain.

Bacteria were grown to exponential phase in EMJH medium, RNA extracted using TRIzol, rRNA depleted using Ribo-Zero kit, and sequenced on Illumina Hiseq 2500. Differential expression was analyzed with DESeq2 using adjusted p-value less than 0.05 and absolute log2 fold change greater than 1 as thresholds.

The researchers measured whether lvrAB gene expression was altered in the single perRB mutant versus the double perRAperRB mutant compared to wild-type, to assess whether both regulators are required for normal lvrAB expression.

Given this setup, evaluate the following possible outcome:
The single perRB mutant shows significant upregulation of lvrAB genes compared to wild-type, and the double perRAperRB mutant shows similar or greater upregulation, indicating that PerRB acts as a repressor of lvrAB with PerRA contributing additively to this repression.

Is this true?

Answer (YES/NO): NO